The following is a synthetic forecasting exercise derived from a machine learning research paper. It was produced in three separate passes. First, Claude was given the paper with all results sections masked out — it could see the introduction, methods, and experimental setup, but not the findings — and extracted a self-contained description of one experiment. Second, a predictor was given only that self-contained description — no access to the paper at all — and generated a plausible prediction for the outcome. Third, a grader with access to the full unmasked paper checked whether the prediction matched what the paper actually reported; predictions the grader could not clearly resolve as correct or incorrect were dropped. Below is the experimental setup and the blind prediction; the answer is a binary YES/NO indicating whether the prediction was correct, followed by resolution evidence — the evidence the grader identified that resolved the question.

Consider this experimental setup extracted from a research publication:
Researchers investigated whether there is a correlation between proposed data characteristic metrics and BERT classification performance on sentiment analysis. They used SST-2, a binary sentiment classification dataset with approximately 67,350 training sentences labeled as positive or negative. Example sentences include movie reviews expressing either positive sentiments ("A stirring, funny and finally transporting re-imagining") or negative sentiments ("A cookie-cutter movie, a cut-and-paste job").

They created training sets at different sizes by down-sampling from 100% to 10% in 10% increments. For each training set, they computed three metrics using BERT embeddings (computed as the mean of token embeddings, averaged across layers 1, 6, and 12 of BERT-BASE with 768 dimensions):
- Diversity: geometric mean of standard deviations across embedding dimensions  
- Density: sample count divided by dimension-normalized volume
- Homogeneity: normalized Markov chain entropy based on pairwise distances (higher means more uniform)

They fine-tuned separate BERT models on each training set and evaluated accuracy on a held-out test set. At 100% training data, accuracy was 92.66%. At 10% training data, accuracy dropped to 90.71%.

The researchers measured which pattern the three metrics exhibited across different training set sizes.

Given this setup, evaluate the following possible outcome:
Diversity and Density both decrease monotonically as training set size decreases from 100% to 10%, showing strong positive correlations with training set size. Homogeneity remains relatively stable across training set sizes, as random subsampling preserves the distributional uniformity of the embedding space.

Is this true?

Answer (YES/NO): NO